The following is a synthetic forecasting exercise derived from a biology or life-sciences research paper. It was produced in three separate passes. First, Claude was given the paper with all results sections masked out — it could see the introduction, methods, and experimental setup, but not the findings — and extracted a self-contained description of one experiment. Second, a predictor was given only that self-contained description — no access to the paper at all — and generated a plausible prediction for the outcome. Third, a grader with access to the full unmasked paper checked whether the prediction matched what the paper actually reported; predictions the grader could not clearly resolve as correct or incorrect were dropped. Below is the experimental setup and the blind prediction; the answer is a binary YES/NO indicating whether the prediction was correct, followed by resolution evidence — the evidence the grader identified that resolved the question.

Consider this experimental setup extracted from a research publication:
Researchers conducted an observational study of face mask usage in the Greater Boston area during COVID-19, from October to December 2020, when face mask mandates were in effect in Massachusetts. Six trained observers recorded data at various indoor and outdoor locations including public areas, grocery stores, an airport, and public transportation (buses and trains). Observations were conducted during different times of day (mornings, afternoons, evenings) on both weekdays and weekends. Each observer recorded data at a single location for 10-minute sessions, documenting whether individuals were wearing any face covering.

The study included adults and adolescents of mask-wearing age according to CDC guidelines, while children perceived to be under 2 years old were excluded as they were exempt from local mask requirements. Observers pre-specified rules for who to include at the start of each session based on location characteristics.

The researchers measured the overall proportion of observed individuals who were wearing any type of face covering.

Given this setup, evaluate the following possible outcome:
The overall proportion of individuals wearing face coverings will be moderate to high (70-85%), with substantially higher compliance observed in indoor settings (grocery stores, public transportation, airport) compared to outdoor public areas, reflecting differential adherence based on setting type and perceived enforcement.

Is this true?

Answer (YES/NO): NO